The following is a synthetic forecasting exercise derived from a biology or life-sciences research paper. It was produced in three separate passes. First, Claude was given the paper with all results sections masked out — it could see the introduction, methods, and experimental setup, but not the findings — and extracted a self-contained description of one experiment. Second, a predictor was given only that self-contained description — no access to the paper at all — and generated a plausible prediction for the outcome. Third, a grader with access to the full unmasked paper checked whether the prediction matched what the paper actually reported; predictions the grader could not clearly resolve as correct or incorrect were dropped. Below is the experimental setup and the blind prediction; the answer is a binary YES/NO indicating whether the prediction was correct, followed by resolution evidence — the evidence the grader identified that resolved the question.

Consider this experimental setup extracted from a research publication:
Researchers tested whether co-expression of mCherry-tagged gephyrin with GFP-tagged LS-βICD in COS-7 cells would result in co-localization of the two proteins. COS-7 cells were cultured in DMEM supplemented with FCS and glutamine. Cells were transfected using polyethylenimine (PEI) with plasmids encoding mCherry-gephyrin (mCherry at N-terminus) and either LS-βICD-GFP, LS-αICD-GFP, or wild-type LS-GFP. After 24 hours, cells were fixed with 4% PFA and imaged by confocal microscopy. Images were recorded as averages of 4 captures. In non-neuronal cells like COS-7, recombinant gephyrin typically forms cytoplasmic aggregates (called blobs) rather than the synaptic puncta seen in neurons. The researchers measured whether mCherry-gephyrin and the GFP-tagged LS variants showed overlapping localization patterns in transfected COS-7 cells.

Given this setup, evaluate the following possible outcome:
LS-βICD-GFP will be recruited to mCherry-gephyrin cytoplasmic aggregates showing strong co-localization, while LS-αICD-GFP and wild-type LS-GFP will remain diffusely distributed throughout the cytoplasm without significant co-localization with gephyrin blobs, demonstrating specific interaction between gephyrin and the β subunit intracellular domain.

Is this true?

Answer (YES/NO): YES